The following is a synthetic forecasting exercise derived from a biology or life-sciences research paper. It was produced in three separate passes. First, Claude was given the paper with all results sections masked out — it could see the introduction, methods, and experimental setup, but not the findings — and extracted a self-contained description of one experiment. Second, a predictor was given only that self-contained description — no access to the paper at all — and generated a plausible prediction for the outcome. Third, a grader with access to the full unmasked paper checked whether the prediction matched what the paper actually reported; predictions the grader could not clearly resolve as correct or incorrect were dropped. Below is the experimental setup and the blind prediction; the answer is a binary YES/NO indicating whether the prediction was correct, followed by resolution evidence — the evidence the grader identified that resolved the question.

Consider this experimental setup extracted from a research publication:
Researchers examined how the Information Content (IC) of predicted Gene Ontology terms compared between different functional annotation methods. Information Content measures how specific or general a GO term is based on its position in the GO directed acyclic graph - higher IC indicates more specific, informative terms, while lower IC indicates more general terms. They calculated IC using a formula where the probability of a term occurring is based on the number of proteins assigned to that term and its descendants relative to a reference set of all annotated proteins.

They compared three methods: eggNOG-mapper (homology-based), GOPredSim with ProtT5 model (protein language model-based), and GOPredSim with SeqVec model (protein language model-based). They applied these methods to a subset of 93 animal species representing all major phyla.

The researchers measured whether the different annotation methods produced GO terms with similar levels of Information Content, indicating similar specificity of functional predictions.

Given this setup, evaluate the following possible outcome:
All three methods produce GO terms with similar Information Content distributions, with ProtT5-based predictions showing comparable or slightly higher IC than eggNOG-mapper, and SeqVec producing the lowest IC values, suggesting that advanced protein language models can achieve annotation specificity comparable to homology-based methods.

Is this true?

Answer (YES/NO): NO